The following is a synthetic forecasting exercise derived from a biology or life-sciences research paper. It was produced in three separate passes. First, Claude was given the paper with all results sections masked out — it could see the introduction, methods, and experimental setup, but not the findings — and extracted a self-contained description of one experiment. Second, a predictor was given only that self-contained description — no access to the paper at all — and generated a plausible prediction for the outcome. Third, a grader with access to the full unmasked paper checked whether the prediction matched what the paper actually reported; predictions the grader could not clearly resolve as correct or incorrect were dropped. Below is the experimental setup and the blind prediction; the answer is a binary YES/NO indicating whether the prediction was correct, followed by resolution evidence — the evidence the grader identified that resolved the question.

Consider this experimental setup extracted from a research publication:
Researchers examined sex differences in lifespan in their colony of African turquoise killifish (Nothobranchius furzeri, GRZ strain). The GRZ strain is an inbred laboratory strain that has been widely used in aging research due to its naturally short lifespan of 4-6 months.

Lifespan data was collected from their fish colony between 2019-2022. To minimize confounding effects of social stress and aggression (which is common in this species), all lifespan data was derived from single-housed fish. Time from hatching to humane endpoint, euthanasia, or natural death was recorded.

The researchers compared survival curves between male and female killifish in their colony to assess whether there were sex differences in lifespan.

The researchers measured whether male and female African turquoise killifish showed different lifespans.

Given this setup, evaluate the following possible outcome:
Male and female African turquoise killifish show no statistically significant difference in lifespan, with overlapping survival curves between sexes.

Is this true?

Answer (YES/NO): NO